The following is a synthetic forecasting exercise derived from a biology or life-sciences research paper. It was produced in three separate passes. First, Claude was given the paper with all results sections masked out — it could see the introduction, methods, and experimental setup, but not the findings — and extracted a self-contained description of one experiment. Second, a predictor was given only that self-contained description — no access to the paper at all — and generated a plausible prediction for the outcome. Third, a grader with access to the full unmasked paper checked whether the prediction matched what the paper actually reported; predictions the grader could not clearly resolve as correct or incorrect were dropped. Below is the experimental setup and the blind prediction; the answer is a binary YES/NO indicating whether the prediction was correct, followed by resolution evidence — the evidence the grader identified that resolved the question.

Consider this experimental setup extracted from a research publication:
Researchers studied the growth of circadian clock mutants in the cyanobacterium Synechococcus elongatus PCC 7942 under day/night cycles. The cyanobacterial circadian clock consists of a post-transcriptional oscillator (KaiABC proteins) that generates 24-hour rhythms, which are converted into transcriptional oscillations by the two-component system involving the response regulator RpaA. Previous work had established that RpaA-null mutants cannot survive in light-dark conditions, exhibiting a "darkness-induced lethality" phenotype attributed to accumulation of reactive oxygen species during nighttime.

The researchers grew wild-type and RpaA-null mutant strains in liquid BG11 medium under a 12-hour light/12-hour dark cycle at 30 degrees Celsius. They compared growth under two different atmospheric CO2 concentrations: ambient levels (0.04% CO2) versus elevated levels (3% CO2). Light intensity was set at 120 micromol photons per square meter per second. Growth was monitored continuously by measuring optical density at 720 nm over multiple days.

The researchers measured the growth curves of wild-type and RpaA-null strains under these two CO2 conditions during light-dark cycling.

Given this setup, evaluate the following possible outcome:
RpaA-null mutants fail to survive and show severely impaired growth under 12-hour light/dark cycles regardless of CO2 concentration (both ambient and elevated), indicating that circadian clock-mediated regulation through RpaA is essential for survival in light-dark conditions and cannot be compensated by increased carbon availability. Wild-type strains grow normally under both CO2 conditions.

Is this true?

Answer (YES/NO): NO